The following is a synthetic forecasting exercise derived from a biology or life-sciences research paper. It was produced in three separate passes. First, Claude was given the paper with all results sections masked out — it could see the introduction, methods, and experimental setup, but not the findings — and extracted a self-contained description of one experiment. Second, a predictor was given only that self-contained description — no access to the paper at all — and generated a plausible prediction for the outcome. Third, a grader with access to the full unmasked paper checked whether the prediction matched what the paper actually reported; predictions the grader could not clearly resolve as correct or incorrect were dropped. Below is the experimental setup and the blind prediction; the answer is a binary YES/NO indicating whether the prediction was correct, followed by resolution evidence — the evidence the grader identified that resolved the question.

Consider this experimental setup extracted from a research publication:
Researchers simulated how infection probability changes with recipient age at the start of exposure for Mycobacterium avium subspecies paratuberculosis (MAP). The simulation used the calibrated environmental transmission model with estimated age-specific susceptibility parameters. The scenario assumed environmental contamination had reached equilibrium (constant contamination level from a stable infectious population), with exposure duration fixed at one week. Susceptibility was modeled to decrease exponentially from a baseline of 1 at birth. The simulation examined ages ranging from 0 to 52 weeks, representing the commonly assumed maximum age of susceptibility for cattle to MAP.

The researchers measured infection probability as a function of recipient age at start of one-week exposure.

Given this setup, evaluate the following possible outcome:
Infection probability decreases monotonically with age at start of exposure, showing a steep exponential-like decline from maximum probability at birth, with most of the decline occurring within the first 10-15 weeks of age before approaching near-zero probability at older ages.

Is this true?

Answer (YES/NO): NO